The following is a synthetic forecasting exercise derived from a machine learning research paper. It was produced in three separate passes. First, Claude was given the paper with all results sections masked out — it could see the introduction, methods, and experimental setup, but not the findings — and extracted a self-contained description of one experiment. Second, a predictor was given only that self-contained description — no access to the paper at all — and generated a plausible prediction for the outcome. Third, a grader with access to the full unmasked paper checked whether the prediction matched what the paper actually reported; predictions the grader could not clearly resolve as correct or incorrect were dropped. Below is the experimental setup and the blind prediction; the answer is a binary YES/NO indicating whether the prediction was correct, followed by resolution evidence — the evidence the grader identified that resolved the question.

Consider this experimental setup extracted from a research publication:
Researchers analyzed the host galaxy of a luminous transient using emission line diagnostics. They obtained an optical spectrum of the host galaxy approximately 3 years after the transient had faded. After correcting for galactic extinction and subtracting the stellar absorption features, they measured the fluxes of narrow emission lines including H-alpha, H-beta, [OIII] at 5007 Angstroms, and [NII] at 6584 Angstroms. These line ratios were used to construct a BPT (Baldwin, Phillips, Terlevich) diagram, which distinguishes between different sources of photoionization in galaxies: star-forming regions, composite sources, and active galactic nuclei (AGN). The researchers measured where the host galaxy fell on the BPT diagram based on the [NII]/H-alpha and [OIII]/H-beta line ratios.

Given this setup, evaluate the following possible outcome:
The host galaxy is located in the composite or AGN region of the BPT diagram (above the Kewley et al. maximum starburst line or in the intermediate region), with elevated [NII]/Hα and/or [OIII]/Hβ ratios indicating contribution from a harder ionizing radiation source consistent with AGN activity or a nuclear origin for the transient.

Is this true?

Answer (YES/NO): NO